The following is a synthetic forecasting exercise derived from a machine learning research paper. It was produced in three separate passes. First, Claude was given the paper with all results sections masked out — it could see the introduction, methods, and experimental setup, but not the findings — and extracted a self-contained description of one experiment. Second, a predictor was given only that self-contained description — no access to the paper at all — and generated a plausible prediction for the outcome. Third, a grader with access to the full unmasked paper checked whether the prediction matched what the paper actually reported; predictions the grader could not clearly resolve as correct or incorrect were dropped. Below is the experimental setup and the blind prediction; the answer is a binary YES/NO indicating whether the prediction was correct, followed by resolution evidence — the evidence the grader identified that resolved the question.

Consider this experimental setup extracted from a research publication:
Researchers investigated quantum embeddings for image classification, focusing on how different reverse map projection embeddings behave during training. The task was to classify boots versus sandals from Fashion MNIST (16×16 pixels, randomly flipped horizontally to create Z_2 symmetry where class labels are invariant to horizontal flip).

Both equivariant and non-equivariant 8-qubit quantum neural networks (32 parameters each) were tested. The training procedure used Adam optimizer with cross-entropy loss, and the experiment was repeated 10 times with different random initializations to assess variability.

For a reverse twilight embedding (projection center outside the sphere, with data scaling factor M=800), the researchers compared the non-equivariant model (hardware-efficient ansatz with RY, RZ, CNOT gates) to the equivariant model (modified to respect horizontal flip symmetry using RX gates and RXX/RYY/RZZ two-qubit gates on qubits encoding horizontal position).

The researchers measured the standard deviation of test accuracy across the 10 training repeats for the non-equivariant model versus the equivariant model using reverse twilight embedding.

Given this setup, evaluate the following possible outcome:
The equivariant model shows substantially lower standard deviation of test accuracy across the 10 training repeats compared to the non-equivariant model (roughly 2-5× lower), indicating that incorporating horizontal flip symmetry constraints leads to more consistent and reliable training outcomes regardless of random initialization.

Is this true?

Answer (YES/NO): NO